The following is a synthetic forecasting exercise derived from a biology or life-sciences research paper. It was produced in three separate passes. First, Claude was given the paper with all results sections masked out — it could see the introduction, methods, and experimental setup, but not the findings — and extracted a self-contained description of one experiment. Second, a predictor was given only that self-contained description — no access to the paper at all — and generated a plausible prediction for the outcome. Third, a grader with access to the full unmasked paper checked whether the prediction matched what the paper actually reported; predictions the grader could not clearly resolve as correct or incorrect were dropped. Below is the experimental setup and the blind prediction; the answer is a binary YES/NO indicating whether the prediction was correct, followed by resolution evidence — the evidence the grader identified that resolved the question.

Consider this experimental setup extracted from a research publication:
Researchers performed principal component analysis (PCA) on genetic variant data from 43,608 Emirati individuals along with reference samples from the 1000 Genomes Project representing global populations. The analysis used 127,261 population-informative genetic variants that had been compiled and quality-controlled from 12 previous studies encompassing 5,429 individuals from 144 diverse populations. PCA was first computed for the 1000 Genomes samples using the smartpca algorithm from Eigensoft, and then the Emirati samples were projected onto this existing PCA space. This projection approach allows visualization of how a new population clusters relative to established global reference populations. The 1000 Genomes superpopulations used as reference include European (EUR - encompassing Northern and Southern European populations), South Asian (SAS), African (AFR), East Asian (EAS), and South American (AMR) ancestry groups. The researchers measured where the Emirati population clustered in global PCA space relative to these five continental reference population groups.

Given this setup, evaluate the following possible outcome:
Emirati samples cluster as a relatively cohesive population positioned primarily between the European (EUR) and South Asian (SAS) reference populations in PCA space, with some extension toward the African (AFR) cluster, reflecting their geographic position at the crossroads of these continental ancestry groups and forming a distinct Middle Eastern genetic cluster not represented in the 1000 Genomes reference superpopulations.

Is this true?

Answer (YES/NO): NO